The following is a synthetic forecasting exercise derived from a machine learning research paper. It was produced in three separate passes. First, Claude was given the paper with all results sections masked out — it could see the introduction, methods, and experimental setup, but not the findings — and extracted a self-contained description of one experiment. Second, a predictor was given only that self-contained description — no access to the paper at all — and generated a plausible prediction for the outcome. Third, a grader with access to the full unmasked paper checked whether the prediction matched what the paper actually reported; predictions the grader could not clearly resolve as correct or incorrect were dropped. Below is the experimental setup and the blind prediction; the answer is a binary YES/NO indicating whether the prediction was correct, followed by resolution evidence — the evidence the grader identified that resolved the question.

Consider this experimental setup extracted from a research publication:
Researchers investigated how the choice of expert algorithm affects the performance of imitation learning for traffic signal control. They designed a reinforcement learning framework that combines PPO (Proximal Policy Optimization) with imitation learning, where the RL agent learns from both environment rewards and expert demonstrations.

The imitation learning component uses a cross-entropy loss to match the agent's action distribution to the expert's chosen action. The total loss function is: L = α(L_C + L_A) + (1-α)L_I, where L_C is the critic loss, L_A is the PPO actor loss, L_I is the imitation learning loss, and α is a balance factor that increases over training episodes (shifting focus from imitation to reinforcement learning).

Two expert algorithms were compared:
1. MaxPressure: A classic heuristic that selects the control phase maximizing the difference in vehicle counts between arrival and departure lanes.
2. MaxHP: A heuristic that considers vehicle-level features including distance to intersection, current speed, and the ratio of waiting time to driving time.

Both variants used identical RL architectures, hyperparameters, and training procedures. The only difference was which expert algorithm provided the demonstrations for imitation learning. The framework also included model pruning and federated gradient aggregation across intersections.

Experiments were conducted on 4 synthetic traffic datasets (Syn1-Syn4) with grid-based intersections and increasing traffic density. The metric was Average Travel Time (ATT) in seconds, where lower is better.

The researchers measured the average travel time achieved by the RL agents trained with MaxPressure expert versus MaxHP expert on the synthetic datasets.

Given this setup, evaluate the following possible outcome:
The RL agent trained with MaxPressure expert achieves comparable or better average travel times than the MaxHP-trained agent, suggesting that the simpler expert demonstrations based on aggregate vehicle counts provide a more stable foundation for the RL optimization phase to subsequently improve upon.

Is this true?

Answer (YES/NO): NO